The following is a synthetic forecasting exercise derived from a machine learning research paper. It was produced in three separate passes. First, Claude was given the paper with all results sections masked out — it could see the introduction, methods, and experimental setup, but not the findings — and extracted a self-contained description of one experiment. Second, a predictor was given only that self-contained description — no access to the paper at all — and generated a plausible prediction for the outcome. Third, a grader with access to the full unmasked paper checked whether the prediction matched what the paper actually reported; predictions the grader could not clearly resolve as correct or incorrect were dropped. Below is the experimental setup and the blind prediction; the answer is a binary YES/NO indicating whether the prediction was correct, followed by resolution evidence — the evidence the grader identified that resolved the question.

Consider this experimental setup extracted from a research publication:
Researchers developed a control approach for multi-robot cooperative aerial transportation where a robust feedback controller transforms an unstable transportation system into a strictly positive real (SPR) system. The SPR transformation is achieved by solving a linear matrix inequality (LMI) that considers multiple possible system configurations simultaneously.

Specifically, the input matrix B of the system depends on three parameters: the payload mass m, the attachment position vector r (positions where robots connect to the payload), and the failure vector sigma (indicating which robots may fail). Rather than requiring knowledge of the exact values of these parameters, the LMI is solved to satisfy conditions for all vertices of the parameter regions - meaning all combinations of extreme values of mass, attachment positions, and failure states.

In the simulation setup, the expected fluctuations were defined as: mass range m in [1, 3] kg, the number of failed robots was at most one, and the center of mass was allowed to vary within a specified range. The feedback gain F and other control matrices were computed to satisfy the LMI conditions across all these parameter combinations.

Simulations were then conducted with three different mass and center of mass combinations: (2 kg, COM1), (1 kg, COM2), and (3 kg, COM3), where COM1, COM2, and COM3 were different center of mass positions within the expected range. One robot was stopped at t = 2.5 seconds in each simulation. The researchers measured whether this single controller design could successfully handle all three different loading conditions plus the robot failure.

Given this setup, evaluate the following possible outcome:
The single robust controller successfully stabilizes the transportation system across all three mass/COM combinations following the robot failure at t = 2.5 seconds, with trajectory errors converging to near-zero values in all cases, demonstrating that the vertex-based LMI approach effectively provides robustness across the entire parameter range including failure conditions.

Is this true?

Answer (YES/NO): YES